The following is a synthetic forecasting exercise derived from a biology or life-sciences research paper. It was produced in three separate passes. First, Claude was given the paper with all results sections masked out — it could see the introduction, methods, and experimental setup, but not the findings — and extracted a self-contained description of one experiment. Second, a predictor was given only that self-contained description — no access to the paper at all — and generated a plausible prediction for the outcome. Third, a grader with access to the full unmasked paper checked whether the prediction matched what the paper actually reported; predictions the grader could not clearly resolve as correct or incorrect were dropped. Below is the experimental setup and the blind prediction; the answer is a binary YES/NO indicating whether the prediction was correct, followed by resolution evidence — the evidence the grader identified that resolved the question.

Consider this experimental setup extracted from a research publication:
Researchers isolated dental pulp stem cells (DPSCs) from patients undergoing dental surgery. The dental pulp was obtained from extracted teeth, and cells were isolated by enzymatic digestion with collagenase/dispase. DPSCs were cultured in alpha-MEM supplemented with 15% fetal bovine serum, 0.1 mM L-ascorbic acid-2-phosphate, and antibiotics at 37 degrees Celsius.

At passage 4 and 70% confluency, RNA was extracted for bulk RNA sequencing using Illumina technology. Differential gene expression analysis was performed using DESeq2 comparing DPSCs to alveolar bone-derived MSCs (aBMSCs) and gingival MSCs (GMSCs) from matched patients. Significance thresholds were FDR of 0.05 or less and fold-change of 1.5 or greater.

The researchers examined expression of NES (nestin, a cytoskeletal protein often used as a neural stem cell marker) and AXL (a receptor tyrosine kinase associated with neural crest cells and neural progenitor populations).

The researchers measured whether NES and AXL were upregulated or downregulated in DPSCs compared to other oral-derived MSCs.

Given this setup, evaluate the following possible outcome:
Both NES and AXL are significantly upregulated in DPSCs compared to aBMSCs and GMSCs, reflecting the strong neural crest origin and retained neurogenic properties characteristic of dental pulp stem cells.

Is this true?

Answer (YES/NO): YES